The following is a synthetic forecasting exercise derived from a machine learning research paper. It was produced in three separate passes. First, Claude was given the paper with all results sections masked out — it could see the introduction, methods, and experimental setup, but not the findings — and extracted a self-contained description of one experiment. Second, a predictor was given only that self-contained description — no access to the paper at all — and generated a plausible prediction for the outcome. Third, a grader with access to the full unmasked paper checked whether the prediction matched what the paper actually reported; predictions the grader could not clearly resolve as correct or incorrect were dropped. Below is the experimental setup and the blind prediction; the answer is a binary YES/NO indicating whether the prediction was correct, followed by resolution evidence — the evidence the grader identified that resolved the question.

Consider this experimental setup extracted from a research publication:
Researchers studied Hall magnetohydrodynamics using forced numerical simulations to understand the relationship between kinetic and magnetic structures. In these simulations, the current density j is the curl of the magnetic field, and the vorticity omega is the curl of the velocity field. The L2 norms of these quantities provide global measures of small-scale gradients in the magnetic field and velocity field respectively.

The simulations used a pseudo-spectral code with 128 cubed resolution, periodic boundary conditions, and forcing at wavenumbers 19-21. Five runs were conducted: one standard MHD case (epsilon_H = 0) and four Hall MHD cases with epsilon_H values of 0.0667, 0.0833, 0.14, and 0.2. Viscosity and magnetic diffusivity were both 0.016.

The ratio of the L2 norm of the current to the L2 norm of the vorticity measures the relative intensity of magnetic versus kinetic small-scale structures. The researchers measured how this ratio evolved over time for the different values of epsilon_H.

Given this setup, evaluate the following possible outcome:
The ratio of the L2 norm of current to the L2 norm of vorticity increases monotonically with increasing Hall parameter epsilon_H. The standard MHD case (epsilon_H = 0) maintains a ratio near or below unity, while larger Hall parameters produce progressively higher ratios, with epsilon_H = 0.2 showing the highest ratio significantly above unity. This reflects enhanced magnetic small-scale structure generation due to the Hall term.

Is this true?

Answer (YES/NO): NO